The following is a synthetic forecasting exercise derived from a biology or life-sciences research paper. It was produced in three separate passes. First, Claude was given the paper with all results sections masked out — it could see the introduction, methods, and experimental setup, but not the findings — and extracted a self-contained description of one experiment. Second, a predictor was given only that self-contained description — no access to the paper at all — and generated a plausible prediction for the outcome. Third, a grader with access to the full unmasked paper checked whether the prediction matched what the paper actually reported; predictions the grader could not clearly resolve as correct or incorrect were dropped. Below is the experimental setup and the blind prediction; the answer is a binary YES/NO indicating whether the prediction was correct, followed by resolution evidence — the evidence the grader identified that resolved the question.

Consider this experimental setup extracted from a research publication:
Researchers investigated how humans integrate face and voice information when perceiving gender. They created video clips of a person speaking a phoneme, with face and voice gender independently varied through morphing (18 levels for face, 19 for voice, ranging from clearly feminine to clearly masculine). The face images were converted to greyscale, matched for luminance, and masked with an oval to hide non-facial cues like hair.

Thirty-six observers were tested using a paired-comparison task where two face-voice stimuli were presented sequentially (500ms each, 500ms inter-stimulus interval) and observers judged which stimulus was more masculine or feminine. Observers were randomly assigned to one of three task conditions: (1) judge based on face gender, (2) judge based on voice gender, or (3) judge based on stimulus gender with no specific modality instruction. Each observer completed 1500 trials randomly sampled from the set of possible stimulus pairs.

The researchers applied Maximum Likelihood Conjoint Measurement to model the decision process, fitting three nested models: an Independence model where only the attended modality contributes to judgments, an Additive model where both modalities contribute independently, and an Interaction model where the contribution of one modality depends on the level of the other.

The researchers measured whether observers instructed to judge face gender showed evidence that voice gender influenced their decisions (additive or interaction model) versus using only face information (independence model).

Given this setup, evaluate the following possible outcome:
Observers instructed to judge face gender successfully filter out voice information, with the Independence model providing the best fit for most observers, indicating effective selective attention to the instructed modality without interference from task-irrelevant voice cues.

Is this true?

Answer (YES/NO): NO